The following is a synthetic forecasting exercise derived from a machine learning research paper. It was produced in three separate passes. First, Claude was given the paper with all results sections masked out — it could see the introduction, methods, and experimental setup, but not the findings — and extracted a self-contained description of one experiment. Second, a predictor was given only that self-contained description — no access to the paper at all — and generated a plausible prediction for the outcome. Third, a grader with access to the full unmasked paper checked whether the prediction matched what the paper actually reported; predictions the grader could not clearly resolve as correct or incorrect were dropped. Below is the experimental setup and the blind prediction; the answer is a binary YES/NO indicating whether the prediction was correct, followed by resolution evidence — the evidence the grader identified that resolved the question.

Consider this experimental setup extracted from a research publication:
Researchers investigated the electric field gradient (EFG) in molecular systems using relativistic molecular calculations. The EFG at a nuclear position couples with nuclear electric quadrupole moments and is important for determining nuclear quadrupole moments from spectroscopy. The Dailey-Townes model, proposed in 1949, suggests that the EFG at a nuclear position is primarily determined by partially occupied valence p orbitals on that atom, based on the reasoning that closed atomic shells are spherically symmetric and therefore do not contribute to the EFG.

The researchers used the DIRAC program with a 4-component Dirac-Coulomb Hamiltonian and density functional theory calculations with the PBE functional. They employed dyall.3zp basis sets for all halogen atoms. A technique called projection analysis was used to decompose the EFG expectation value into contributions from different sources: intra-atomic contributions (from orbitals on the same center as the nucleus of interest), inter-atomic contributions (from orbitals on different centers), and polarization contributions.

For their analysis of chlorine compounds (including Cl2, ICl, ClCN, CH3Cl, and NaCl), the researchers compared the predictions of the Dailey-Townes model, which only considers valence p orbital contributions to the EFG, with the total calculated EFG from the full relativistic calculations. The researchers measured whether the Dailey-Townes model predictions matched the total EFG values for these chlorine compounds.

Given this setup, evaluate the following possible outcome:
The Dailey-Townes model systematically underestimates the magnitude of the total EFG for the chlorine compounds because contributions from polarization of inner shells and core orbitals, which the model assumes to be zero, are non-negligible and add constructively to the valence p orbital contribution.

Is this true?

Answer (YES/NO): NO